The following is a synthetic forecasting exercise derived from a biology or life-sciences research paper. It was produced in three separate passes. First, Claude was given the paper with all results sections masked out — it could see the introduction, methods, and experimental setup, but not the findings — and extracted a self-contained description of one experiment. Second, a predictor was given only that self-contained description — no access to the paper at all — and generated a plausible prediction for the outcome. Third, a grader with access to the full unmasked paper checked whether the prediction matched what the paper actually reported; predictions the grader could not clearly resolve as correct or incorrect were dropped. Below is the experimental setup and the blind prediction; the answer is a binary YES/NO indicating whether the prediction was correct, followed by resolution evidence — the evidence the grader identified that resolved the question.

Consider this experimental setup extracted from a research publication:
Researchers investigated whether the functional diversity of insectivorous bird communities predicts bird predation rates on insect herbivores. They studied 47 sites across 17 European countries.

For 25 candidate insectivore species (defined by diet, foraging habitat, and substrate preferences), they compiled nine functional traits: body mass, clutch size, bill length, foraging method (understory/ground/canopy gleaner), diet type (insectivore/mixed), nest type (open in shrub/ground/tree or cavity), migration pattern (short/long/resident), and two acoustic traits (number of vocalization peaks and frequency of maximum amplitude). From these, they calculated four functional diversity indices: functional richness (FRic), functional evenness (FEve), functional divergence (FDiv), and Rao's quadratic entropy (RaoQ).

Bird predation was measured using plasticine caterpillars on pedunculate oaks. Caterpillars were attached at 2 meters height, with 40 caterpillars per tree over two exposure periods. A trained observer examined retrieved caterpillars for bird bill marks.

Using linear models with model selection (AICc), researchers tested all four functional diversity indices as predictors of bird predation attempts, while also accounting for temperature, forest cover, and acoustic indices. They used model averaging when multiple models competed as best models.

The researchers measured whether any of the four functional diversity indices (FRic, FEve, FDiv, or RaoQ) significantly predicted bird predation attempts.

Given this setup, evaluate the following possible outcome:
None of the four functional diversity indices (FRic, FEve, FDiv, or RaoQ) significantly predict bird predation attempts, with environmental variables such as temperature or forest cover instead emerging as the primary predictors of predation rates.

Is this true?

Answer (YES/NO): NO